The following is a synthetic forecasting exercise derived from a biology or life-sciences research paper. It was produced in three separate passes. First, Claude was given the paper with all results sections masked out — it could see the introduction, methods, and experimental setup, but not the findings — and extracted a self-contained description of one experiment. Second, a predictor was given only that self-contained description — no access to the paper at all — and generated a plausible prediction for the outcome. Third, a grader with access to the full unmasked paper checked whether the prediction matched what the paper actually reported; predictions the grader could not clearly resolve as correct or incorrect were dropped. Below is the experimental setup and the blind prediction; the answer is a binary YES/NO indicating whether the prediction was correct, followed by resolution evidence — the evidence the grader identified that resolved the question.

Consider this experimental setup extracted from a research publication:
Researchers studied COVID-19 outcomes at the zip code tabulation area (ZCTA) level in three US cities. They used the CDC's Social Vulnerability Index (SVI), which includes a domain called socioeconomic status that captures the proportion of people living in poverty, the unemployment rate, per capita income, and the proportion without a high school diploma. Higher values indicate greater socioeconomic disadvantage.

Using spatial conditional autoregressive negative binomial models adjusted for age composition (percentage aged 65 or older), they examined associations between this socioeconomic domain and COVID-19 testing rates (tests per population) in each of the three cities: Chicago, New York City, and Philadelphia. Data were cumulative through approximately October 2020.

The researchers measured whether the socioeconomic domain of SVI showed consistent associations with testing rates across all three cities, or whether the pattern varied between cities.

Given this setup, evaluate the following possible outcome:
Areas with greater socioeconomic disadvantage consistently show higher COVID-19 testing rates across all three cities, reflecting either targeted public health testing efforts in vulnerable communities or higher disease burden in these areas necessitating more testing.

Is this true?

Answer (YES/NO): NO